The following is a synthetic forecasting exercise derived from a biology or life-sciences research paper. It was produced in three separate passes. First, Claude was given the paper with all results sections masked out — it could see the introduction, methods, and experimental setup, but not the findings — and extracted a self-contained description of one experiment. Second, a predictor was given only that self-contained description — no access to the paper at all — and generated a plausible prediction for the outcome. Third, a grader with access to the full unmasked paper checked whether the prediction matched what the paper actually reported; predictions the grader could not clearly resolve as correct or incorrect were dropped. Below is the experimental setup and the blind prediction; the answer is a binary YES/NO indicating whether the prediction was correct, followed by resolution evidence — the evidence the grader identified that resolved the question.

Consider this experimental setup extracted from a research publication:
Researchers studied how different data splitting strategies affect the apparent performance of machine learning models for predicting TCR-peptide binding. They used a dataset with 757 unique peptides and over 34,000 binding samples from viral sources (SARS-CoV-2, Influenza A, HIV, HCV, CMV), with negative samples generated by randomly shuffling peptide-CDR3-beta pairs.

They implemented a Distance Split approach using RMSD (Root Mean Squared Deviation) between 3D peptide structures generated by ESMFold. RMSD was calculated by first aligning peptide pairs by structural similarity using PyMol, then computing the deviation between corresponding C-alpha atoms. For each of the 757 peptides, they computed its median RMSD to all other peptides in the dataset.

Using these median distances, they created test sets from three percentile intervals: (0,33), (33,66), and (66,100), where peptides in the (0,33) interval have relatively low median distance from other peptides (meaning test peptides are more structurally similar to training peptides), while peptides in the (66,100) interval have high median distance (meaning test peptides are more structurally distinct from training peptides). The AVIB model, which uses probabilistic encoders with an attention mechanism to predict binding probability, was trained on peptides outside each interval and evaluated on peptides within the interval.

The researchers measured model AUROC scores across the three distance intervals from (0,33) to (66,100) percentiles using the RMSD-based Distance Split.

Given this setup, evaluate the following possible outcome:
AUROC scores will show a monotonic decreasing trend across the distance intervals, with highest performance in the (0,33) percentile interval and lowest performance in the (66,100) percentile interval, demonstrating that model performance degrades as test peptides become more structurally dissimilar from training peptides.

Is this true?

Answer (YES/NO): YES